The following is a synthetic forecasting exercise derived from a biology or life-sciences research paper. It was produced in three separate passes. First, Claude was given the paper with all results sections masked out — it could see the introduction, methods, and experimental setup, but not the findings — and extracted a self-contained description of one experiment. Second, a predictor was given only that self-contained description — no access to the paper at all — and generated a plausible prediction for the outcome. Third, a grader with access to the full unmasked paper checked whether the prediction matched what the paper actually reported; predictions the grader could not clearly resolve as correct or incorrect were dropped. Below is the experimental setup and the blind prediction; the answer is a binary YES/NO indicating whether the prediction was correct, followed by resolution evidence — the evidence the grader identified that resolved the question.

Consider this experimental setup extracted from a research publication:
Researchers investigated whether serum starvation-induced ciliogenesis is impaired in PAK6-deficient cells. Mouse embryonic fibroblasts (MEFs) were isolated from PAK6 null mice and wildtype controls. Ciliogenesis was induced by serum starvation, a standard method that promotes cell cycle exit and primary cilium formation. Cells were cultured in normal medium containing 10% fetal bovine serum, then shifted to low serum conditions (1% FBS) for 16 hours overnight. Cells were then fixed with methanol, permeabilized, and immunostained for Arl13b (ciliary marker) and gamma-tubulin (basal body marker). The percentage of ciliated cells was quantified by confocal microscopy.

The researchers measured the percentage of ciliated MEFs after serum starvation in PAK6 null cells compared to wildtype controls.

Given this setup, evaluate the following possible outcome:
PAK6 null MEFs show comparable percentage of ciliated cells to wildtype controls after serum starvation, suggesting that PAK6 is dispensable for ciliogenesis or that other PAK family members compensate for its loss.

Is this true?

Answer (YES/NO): NO